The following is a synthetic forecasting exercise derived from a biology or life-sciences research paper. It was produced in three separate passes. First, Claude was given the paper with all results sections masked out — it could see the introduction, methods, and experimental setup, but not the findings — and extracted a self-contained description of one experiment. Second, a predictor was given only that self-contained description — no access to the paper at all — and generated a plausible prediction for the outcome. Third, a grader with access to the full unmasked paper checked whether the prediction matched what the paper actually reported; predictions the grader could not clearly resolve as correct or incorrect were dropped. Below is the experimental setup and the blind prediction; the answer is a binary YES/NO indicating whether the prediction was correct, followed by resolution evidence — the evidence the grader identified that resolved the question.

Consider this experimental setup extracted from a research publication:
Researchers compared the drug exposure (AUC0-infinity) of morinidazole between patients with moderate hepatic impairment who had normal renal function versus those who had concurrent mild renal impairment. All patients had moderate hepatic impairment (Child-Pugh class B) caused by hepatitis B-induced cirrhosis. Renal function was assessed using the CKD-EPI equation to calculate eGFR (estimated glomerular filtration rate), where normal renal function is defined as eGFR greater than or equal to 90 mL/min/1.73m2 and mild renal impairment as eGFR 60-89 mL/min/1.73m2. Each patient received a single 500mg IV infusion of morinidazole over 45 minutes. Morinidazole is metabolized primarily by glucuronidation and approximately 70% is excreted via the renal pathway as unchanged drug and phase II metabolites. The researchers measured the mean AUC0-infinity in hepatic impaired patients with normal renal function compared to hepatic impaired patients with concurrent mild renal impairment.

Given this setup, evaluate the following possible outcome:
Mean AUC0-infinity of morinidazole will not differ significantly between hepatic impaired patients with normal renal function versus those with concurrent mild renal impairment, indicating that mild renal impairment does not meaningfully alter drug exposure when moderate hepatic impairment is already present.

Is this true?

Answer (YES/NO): NO